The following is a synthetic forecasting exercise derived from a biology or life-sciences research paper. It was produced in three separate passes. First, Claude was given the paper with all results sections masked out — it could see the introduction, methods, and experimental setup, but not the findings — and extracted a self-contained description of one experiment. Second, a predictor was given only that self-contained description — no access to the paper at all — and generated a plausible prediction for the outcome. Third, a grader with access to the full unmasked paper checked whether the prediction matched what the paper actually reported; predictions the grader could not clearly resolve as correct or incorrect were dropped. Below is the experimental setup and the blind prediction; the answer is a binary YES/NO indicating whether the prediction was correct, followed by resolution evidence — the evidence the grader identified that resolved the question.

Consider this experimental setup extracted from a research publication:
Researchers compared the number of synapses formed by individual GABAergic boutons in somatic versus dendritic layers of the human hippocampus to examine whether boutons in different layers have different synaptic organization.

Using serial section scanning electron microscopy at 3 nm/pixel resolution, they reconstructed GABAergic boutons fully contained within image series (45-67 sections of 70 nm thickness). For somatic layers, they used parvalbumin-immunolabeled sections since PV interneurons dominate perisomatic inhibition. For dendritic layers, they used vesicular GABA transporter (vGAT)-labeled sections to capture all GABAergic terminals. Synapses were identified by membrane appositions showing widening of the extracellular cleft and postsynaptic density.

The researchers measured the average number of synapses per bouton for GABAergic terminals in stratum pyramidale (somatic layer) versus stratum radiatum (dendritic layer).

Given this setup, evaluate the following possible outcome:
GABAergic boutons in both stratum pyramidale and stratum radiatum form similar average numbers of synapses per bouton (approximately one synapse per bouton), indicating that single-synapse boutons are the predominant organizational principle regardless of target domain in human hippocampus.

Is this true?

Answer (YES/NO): NO